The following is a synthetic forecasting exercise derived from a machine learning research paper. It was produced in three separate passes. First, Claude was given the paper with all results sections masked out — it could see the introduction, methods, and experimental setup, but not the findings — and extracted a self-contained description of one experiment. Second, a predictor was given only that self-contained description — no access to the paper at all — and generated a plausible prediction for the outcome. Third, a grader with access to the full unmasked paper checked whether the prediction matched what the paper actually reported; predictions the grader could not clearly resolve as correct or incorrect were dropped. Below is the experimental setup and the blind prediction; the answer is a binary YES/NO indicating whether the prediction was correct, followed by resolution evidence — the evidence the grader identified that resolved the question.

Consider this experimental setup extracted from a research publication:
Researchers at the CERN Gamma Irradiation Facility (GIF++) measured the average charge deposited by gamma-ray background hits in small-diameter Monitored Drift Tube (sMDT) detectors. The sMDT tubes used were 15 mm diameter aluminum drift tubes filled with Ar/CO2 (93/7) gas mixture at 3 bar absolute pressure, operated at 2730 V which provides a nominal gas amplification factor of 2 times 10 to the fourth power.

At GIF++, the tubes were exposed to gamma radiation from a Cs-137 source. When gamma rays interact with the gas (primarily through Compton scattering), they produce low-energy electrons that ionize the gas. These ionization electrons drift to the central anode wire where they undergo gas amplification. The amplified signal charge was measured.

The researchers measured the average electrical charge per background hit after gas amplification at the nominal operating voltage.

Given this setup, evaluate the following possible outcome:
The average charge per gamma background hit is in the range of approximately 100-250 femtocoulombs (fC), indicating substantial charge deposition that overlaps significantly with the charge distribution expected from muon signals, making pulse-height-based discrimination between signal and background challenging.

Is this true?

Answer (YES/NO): NO